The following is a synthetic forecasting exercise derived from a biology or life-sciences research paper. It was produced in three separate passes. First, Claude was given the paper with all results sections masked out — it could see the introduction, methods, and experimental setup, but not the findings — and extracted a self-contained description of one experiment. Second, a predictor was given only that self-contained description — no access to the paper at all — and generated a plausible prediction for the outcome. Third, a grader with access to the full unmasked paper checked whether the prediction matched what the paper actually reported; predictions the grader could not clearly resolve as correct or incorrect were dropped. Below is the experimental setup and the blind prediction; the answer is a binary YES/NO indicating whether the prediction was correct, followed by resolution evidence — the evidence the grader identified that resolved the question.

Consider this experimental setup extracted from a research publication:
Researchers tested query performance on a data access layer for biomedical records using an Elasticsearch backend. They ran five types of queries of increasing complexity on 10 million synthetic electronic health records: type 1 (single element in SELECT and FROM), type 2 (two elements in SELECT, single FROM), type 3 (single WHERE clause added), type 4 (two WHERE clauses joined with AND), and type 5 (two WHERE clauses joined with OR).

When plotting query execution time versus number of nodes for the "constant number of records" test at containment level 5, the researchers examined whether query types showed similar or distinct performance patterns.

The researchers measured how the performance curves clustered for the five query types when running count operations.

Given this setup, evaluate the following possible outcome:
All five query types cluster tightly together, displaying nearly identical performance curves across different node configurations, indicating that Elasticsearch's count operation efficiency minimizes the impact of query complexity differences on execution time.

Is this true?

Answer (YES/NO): NO